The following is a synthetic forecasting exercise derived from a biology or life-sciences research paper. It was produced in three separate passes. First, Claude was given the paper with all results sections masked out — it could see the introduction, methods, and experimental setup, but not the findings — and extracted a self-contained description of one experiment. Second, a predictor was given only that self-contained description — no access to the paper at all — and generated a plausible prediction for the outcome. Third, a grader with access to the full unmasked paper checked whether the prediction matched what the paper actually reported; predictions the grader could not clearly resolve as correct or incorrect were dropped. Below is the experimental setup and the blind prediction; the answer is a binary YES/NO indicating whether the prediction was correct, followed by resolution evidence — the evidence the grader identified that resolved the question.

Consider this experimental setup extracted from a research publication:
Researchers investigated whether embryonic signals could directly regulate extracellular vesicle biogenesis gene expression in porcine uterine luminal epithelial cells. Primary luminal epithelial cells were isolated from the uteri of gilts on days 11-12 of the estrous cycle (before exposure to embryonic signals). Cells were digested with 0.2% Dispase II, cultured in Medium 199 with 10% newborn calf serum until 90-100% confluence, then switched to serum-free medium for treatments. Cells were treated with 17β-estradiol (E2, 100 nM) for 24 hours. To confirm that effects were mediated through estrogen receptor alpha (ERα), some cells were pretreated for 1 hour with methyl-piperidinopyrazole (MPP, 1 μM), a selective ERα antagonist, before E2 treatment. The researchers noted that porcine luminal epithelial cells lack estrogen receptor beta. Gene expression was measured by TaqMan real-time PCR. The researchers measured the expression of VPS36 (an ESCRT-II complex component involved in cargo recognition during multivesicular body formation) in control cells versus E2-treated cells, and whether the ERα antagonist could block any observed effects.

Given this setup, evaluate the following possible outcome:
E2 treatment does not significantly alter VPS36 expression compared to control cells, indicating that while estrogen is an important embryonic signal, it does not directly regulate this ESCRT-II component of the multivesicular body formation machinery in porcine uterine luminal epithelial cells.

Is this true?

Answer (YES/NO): NO